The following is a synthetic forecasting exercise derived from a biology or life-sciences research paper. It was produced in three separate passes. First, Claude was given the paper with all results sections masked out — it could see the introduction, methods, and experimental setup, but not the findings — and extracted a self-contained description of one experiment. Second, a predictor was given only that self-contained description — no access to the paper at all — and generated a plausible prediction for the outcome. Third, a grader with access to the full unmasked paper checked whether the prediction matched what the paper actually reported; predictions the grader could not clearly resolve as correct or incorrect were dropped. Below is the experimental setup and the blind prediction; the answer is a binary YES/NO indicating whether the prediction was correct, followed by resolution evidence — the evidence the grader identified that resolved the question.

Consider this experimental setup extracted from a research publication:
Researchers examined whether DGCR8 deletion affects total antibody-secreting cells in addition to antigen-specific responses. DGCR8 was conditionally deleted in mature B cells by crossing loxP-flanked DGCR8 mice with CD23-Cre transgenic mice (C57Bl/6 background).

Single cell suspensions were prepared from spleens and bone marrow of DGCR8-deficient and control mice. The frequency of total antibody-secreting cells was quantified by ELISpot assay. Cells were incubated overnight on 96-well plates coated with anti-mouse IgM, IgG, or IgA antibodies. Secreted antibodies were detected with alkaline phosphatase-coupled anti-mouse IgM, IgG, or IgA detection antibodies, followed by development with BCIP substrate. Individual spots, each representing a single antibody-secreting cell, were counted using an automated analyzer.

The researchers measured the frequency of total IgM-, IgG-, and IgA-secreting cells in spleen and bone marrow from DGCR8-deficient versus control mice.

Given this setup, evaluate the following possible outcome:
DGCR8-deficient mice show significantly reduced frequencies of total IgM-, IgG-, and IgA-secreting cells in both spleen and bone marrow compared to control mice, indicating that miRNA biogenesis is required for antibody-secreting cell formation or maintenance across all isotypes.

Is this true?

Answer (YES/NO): NO